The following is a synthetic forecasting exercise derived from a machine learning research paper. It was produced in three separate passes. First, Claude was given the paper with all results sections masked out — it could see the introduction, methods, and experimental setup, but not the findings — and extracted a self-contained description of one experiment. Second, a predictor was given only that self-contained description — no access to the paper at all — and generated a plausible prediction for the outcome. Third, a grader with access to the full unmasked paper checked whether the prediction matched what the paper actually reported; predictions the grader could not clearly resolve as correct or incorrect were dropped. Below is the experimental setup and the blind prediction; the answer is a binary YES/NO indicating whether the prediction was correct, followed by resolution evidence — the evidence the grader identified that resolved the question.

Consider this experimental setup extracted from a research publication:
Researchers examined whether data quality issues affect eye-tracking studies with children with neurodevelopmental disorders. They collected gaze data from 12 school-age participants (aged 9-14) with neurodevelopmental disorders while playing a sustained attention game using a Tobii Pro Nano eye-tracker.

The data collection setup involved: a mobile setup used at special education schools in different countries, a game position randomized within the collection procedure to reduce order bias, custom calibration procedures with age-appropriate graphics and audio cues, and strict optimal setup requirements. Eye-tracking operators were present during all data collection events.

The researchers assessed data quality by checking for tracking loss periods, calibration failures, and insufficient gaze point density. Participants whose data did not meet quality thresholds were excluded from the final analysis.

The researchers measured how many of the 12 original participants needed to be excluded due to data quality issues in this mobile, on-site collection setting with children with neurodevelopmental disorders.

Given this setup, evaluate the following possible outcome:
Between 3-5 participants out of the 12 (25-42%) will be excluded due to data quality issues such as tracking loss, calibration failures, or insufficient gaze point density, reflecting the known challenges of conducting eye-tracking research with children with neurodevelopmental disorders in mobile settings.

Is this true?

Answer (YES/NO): YES